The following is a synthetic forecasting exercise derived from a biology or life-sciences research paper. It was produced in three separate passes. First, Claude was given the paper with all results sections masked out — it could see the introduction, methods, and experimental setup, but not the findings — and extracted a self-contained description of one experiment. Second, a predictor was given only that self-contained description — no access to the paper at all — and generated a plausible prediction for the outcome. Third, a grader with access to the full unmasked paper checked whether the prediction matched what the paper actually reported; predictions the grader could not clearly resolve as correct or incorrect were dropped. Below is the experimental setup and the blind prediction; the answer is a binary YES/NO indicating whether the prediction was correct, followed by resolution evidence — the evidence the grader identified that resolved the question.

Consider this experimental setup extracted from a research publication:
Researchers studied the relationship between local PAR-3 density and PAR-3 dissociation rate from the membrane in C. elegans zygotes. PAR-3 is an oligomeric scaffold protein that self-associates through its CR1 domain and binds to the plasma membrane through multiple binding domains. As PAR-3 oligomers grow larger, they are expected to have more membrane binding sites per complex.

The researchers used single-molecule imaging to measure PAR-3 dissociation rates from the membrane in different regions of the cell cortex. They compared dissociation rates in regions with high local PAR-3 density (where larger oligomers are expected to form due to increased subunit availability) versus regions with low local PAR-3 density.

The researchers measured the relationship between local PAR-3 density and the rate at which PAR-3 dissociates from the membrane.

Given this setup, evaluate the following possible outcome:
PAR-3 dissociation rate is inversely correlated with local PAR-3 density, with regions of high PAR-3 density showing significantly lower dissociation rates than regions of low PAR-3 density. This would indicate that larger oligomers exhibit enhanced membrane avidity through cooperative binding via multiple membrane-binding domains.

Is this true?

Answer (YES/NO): YES